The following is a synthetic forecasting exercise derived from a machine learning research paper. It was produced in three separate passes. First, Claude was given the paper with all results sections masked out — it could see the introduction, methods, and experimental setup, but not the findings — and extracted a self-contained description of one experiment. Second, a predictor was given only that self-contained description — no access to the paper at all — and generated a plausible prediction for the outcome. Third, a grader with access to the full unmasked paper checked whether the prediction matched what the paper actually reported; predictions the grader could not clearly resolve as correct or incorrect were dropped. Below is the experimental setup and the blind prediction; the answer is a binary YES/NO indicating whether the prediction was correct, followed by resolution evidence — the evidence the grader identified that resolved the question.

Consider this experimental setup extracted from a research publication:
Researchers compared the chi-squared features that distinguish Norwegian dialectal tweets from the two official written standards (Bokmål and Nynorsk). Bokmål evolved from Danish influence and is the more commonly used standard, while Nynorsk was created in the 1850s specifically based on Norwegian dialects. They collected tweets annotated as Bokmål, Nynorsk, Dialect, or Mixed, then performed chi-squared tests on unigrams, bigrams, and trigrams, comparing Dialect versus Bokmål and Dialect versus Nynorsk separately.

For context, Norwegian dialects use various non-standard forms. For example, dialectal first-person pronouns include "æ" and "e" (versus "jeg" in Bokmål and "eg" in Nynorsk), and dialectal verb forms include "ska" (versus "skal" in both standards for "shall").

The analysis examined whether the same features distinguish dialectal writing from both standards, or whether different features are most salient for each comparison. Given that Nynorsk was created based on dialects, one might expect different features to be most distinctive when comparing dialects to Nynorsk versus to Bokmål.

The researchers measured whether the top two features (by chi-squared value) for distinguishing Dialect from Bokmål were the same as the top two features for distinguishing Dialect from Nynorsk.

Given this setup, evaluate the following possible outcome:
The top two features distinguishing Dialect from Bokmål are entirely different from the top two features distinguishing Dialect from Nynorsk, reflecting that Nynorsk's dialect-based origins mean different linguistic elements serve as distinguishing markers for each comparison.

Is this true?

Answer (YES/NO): NO